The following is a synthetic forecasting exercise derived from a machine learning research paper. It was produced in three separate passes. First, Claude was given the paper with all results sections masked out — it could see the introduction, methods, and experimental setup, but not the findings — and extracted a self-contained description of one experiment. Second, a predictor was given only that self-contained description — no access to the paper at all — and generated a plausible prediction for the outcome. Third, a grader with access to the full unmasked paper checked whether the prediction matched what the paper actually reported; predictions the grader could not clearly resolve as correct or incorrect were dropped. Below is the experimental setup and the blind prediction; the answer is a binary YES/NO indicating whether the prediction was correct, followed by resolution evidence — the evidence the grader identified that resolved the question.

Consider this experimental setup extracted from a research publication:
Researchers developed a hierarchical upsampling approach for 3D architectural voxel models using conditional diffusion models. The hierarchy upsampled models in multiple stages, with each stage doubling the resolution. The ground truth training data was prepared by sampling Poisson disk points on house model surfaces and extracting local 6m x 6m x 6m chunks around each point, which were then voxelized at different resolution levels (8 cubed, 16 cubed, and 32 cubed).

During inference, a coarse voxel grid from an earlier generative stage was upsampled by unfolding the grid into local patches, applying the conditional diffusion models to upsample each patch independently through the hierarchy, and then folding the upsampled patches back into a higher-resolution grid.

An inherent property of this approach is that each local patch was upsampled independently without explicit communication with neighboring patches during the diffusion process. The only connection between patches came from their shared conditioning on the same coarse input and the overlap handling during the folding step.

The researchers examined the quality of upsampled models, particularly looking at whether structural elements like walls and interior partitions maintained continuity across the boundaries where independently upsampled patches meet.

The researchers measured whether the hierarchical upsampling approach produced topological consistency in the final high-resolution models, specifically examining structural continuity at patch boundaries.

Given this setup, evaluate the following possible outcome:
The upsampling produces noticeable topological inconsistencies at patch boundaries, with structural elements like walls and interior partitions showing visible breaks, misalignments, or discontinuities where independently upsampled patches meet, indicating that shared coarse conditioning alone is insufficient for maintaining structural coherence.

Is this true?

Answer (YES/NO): NO